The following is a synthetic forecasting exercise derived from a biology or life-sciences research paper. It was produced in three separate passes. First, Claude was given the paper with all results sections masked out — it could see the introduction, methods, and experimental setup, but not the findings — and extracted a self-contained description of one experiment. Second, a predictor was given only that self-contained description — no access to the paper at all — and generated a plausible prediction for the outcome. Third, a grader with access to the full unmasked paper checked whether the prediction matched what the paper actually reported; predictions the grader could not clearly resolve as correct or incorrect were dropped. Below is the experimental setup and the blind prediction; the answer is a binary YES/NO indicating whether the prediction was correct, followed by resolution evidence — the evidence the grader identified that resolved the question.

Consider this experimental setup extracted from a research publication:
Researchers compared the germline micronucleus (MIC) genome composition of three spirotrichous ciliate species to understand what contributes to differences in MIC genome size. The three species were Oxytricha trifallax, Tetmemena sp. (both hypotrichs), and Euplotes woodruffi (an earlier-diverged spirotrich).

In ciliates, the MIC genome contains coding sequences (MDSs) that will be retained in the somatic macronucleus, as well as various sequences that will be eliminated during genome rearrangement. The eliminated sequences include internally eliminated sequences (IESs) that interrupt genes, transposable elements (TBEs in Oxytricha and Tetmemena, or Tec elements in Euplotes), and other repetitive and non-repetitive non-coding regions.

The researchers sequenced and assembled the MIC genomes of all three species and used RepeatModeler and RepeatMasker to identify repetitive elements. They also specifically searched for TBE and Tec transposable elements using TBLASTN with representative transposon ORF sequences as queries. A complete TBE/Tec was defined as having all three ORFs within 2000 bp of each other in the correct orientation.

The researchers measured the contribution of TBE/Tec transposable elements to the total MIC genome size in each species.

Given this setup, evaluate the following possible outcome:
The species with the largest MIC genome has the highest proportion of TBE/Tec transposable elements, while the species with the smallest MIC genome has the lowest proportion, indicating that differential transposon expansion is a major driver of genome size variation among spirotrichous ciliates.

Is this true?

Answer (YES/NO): NO